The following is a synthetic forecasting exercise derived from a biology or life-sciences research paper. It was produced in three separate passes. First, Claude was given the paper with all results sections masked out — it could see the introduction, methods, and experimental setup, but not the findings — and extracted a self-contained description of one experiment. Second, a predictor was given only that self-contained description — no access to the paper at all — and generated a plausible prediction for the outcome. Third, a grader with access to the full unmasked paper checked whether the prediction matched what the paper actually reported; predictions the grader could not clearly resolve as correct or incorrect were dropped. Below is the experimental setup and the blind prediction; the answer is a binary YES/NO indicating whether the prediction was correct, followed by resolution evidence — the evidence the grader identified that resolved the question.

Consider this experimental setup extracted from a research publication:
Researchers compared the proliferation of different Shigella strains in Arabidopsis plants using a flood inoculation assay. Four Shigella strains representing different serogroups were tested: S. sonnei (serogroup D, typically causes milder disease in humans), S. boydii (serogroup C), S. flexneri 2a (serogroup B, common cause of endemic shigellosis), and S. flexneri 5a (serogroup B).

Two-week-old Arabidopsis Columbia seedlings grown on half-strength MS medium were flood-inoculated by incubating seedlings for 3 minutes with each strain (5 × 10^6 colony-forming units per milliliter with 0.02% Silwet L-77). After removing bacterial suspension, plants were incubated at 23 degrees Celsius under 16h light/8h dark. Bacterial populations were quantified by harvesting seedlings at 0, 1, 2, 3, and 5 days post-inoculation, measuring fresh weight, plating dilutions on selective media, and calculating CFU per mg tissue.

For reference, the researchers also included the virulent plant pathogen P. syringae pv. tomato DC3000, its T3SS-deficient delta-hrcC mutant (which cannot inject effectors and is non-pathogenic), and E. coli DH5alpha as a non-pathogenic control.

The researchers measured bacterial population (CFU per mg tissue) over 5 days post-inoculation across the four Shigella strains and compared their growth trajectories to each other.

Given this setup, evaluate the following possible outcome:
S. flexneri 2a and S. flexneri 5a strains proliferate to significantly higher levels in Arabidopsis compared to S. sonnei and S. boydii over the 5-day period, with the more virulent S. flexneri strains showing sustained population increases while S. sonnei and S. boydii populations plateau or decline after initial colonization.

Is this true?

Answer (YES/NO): NO